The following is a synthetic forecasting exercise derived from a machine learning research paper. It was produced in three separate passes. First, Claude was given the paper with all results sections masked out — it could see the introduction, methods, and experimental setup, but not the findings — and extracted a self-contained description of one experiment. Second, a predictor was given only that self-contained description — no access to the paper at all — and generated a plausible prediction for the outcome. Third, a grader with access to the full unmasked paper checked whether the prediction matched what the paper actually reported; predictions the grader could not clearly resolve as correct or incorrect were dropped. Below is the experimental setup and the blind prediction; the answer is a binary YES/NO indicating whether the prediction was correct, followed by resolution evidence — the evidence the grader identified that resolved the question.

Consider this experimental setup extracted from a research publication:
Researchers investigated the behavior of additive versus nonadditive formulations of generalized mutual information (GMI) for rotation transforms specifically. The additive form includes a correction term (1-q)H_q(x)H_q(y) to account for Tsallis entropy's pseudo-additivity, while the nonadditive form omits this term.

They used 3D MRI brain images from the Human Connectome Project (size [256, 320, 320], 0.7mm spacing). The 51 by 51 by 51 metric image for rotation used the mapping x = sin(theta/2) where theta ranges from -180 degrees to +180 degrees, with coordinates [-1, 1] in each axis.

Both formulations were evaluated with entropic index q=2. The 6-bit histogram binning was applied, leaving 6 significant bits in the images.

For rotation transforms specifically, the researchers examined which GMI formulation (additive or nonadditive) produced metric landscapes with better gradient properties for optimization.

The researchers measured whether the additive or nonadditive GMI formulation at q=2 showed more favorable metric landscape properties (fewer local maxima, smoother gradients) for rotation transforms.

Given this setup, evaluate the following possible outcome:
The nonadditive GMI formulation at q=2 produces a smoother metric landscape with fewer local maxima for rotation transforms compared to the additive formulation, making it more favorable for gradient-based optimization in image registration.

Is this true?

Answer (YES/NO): NO